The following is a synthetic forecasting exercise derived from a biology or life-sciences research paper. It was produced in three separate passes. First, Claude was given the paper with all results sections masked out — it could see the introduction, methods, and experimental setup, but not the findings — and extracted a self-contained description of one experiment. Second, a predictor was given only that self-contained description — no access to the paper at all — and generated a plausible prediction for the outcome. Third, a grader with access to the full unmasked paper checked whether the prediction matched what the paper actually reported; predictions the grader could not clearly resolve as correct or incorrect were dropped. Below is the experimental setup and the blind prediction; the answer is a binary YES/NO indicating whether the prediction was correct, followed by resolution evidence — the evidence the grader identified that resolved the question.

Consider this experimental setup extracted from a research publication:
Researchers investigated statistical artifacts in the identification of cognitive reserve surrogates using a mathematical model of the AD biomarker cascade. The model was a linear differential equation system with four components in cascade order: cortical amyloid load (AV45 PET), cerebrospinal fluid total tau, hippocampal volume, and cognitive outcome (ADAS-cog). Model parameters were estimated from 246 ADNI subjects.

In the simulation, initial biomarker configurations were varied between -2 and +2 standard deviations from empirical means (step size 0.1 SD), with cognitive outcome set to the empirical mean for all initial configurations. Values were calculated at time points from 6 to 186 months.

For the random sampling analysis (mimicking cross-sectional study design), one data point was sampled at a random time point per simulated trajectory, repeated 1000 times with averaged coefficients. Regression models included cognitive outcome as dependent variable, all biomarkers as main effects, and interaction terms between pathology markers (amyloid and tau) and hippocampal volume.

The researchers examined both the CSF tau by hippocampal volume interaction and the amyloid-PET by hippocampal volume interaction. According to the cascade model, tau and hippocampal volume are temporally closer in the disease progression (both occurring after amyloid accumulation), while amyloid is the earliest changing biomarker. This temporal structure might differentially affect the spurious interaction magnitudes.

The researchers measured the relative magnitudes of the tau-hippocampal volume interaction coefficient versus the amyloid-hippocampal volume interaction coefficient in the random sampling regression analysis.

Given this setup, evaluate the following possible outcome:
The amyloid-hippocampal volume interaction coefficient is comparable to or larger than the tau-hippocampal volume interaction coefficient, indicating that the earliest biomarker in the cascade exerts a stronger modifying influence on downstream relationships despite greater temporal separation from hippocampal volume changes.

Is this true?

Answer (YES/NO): YES